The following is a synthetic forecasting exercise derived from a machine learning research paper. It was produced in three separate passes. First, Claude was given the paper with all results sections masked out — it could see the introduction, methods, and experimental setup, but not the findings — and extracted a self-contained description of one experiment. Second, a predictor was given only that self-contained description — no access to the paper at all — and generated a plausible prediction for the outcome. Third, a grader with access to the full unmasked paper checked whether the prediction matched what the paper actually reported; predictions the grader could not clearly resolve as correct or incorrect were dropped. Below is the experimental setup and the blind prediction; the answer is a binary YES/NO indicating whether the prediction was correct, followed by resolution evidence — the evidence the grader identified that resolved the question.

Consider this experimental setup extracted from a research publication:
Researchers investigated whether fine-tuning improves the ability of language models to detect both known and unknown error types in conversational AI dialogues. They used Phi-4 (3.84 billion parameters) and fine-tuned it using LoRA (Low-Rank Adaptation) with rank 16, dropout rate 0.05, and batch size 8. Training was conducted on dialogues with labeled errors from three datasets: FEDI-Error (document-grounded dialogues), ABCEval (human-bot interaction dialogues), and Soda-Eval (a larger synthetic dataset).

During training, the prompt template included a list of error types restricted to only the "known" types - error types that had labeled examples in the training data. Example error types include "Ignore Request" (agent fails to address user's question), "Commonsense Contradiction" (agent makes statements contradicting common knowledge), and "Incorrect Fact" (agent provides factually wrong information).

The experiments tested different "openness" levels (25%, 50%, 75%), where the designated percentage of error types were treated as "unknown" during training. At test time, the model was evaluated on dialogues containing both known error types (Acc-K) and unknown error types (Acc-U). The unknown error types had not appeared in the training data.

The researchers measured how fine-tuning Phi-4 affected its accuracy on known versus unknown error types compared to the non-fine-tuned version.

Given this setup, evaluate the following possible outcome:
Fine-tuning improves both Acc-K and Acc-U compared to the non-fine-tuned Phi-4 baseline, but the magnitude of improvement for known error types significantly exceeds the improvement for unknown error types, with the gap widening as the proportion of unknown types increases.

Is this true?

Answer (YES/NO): NO